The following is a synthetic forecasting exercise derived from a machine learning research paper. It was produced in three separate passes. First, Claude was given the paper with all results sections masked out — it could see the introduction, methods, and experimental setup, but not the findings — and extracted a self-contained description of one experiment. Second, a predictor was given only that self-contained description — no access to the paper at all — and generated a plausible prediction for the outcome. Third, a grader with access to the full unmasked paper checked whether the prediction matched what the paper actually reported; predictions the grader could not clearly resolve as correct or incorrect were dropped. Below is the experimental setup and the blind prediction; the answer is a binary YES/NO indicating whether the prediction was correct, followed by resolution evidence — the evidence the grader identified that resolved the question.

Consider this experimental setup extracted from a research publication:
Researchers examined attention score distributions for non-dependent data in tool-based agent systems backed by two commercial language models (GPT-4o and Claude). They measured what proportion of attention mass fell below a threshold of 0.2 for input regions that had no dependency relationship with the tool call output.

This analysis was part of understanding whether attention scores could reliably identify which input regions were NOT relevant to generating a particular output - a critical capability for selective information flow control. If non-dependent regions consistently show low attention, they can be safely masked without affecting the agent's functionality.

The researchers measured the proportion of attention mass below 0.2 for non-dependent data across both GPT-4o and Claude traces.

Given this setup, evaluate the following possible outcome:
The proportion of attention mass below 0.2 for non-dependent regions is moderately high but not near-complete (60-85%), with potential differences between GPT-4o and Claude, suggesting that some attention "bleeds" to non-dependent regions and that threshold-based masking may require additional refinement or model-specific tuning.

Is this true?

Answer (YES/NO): NO